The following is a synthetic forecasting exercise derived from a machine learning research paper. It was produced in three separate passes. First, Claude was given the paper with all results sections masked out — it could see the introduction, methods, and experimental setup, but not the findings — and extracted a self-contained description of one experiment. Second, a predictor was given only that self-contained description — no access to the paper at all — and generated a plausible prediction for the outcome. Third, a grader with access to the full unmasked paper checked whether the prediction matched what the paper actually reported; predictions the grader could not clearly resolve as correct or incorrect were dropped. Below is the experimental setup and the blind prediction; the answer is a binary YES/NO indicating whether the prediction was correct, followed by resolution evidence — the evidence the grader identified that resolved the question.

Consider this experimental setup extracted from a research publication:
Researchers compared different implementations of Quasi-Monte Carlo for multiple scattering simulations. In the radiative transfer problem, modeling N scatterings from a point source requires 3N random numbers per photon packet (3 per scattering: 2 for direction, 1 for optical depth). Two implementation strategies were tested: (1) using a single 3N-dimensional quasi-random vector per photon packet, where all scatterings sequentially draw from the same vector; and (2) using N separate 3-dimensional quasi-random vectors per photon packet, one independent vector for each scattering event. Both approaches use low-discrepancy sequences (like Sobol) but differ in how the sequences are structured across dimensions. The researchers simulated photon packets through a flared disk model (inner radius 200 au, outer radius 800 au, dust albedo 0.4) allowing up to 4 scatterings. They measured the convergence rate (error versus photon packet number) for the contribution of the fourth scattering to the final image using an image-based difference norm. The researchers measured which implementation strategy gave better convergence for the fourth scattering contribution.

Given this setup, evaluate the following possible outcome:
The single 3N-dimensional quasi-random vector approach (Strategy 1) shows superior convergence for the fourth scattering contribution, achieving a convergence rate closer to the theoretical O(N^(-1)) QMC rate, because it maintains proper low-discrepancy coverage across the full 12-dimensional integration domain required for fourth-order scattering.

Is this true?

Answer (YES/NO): NO